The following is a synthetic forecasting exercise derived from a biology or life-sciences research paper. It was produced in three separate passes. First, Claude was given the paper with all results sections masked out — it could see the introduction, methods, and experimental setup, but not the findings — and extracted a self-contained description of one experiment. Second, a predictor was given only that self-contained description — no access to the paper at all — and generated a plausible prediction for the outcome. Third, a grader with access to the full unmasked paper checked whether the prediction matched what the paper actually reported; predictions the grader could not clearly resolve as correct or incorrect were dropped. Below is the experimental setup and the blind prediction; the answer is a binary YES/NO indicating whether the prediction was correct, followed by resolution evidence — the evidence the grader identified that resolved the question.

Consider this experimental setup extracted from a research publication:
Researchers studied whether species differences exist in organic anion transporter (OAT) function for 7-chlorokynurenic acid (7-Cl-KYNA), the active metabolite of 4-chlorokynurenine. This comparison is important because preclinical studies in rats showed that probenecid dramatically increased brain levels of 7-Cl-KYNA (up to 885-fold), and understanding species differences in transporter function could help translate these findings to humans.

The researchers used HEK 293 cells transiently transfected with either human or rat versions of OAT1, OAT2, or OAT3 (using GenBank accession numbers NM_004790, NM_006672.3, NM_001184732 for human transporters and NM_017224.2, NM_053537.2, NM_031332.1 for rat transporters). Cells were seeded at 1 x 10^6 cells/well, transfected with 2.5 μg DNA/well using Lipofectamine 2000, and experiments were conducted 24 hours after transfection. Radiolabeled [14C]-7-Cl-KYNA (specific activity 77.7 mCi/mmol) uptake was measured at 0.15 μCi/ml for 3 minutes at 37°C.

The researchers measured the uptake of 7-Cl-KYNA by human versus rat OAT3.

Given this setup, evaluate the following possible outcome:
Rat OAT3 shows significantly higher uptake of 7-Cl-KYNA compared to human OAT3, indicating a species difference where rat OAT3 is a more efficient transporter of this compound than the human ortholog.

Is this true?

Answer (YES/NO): YES